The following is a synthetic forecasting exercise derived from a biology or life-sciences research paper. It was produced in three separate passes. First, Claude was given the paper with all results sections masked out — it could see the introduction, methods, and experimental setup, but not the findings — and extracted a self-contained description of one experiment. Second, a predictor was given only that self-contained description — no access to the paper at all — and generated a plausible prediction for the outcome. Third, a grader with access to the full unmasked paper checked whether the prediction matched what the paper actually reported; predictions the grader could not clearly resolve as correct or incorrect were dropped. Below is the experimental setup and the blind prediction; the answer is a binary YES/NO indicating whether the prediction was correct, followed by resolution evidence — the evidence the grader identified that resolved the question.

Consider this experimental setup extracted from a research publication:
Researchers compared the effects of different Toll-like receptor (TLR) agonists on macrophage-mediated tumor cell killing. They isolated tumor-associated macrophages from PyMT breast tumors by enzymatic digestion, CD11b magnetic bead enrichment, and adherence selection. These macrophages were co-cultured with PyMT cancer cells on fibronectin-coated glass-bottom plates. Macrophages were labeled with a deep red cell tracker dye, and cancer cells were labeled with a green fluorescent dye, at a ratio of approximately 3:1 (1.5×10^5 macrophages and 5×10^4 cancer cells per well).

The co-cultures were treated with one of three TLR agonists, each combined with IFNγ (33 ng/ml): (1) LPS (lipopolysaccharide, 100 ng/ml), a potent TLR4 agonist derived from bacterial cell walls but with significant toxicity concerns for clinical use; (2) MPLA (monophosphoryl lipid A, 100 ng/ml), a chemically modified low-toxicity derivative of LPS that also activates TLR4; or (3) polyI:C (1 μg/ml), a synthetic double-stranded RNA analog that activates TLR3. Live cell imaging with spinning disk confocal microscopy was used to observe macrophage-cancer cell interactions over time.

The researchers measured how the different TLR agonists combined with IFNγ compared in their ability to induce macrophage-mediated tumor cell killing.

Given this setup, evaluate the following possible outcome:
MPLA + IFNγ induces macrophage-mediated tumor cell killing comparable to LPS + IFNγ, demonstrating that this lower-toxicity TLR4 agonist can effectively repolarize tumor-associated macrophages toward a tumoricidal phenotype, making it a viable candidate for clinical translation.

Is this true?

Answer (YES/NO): YES